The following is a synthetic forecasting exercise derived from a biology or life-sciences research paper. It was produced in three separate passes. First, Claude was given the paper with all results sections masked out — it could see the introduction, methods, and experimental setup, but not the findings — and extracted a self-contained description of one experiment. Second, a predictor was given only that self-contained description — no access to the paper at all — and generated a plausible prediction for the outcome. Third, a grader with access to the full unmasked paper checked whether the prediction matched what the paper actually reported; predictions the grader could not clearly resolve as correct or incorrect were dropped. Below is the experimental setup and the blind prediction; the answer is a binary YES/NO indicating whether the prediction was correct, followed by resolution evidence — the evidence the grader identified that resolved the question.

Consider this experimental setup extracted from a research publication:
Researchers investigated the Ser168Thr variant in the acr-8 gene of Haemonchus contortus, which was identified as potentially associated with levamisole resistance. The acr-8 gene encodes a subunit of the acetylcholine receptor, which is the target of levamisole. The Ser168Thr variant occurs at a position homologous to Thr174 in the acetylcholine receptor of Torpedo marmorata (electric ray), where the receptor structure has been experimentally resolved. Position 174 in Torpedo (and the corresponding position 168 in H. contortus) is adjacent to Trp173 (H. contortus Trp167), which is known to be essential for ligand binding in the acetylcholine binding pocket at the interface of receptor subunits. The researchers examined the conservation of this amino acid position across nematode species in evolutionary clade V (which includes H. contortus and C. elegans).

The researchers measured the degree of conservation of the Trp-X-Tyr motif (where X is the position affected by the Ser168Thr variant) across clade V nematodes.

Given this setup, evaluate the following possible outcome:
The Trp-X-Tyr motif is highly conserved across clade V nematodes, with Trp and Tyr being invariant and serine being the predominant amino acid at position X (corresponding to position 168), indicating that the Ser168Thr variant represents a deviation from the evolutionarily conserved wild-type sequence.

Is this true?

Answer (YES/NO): YES